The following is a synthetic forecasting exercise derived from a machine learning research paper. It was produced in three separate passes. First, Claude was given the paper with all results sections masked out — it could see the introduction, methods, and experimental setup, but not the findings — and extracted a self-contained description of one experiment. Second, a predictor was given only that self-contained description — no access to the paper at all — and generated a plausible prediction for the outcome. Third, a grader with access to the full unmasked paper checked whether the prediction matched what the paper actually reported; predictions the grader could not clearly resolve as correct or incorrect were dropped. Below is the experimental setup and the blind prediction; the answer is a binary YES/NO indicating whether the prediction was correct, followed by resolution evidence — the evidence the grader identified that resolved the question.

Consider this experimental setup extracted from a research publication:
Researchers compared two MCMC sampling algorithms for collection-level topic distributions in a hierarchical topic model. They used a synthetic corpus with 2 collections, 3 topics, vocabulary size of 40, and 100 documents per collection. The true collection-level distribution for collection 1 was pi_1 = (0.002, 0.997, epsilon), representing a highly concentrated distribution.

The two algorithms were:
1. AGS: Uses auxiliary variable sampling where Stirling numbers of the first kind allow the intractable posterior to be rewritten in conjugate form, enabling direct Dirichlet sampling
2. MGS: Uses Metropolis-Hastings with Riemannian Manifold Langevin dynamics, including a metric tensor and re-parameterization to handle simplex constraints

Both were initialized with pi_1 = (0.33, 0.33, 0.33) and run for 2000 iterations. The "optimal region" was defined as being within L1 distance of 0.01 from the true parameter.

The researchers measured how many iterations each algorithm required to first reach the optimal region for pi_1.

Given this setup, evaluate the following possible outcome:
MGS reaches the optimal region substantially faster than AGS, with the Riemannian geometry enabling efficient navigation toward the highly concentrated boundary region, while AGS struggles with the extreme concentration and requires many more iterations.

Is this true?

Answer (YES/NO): NO